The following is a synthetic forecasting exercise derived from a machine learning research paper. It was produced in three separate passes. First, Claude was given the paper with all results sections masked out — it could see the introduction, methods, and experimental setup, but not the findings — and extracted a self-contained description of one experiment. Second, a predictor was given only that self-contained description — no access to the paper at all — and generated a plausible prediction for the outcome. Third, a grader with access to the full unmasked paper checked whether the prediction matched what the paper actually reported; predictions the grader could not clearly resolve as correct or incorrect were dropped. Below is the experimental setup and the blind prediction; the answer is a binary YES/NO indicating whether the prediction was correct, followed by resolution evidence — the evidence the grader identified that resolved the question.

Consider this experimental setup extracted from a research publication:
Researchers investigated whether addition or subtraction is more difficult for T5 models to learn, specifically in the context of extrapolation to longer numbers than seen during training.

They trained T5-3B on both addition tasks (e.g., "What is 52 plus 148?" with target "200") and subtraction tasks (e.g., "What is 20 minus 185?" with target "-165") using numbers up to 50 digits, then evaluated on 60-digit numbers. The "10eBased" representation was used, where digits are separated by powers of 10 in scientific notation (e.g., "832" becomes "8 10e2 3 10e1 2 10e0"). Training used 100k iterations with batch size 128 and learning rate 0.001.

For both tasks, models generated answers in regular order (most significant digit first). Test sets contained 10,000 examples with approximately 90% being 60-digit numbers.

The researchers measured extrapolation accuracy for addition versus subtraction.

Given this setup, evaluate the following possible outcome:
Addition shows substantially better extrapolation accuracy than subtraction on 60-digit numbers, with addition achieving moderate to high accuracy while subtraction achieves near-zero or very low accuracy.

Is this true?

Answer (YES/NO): NO